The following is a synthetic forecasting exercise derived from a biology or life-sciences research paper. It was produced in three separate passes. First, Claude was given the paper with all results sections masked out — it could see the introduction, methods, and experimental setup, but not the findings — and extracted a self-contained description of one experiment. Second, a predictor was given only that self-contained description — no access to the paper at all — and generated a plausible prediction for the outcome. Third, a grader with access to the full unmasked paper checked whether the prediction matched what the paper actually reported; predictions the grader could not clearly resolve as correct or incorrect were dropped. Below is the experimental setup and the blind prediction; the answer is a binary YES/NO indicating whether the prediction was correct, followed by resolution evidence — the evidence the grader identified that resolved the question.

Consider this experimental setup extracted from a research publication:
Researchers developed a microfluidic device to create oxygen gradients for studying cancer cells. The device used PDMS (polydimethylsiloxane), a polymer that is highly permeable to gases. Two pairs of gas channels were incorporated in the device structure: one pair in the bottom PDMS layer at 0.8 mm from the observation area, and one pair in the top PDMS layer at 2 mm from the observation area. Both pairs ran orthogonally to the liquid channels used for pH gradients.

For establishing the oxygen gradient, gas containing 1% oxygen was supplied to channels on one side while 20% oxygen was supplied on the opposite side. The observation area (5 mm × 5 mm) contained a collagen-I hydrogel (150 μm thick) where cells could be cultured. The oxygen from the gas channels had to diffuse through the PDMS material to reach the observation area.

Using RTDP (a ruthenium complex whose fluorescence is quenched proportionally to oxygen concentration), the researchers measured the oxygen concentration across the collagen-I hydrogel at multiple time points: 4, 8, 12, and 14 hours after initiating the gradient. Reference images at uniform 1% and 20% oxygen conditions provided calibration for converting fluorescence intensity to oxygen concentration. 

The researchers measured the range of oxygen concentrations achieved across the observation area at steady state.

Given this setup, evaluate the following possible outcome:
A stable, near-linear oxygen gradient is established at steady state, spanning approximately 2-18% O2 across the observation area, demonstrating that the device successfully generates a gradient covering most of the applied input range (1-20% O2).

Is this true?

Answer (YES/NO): YES